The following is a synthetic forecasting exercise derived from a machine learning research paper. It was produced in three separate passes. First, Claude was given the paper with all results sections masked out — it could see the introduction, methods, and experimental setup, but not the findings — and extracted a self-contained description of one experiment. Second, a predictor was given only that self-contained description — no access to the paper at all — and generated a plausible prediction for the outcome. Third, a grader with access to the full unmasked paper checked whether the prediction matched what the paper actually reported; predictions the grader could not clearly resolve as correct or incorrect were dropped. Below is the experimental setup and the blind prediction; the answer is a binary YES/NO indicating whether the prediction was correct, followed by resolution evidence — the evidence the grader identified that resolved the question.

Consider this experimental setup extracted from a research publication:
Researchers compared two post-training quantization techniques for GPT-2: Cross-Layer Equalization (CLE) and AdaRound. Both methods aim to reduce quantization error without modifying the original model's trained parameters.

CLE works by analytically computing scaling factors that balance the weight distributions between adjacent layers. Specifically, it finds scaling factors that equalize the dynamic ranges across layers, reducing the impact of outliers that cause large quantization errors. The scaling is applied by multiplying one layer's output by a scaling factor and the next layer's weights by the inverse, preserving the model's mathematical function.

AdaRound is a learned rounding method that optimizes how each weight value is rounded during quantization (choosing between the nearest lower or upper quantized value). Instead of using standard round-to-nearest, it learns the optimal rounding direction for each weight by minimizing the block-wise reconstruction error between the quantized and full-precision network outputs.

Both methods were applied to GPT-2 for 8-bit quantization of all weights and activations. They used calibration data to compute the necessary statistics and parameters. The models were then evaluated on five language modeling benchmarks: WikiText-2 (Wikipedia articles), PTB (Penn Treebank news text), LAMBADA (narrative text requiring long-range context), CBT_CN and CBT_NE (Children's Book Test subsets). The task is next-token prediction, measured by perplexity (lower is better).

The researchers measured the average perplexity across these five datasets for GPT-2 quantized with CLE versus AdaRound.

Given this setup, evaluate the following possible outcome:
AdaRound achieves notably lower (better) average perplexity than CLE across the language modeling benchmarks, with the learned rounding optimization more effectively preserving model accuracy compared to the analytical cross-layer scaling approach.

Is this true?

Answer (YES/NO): NO